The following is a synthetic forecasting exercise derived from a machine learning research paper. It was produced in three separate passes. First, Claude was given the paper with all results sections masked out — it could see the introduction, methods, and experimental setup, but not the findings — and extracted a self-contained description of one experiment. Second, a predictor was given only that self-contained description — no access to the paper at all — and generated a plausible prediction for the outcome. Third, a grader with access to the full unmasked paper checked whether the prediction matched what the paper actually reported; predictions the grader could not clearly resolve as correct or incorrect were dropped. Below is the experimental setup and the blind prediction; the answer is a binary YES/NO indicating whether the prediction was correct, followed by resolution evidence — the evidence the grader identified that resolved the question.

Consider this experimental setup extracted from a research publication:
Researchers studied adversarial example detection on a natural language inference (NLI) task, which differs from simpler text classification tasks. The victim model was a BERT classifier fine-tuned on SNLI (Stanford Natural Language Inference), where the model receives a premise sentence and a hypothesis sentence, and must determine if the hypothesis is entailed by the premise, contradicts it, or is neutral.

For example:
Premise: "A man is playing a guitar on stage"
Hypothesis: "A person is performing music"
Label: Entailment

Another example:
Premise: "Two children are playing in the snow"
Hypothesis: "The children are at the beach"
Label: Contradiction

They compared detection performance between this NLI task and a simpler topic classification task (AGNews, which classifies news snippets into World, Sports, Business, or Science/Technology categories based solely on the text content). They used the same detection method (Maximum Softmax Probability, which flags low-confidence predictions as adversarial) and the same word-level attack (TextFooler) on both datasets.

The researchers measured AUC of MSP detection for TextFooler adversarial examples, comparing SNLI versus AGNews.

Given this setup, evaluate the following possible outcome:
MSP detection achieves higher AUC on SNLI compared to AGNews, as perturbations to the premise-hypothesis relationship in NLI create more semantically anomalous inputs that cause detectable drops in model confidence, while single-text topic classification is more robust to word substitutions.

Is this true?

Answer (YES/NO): NO